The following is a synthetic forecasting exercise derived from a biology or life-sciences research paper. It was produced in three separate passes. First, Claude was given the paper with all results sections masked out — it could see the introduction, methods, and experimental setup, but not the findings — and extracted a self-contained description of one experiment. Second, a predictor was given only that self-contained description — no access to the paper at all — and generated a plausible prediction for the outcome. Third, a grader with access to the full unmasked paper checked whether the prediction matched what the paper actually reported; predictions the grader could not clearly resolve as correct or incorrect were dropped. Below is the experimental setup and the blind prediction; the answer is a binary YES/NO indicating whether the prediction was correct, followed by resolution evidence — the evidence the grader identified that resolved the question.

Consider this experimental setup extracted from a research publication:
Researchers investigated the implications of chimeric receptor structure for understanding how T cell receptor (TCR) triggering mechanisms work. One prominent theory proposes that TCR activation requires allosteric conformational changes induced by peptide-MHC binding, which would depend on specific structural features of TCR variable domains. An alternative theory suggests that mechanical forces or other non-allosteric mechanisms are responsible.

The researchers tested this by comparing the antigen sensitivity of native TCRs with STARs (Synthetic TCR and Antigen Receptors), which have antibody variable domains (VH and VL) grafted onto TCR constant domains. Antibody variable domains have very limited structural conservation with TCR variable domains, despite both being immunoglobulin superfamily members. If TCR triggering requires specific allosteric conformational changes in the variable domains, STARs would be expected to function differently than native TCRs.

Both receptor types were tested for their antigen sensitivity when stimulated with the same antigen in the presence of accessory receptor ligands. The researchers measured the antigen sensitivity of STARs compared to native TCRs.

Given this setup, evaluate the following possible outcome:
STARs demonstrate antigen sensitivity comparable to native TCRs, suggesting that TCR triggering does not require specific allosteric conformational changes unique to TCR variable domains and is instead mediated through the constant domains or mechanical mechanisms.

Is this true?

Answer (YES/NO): YES